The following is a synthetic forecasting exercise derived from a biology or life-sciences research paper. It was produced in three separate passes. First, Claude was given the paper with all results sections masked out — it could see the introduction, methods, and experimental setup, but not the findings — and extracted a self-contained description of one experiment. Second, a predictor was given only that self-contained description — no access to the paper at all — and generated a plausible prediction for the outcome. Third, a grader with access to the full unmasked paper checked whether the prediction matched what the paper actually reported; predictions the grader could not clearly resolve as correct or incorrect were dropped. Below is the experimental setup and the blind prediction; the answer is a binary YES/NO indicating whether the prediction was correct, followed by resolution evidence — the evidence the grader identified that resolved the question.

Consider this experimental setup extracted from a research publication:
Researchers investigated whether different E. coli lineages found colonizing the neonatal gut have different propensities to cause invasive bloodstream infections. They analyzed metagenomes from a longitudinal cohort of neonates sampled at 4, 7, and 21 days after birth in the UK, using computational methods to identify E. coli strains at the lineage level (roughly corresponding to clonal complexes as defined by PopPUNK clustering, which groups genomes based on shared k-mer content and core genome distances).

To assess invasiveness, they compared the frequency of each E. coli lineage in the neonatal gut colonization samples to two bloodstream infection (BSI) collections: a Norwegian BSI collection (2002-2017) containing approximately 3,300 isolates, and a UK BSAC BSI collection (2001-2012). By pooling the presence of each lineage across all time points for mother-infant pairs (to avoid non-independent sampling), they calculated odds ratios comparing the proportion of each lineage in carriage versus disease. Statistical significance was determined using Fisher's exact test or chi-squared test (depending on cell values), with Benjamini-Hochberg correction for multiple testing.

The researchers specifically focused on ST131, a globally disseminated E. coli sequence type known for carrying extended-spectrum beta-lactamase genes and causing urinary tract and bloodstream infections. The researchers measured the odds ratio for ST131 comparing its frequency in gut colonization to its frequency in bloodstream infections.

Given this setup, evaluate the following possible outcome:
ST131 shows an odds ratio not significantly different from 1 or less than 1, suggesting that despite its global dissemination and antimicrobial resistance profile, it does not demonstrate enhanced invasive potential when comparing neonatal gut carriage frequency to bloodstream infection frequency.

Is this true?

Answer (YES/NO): YES